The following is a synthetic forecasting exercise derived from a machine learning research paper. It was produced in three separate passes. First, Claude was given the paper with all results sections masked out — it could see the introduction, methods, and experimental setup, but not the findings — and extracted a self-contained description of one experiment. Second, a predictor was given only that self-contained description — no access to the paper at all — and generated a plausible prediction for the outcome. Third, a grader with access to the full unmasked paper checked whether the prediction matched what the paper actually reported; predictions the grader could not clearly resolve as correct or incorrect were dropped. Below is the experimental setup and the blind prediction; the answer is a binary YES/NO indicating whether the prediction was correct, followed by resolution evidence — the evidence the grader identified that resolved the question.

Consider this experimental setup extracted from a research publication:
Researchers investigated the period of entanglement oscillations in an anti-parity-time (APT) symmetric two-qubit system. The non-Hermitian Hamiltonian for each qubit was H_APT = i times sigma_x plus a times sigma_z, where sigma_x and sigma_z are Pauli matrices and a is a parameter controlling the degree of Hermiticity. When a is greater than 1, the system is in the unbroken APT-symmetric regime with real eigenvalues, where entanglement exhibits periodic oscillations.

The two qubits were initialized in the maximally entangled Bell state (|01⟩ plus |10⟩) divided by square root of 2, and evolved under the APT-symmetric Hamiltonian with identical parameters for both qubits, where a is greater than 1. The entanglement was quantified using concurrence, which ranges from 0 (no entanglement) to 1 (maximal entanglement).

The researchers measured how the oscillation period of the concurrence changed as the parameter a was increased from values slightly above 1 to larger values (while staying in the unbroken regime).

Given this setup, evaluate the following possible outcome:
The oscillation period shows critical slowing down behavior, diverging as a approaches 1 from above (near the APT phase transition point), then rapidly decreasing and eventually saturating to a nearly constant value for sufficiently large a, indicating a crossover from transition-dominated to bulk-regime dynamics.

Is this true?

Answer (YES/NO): NO